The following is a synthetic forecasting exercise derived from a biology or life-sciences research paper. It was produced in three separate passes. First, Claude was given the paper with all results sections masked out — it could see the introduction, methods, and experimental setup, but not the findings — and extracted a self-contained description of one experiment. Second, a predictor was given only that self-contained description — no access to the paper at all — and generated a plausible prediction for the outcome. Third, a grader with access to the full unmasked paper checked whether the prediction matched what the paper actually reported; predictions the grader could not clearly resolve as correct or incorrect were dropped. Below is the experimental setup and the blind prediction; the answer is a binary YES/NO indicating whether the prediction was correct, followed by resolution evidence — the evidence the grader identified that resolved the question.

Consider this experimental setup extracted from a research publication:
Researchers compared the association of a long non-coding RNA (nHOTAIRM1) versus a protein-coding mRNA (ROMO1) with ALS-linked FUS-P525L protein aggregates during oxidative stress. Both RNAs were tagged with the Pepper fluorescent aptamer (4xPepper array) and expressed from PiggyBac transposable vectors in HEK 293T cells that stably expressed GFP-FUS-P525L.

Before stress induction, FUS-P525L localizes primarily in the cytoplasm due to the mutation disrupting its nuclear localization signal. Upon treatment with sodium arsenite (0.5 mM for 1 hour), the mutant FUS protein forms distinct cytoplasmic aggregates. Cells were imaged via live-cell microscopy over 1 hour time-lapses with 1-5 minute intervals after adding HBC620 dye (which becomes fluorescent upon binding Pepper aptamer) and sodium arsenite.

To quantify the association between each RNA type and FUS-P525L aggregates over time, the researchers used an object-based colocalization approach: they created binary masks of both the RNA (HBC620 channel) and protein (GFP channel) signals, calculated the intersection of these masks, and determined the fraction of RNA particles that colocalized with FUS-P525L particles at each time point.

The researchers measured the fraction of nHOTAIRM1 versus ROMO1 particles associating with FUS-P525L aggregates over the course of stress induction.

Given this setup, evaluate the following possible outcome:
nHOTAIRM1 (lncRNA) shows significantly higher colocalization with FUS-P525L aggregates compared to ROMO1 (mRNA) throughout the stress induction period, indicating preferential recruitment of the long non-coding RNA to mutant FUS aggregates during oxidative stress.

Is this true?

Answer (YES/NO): YES